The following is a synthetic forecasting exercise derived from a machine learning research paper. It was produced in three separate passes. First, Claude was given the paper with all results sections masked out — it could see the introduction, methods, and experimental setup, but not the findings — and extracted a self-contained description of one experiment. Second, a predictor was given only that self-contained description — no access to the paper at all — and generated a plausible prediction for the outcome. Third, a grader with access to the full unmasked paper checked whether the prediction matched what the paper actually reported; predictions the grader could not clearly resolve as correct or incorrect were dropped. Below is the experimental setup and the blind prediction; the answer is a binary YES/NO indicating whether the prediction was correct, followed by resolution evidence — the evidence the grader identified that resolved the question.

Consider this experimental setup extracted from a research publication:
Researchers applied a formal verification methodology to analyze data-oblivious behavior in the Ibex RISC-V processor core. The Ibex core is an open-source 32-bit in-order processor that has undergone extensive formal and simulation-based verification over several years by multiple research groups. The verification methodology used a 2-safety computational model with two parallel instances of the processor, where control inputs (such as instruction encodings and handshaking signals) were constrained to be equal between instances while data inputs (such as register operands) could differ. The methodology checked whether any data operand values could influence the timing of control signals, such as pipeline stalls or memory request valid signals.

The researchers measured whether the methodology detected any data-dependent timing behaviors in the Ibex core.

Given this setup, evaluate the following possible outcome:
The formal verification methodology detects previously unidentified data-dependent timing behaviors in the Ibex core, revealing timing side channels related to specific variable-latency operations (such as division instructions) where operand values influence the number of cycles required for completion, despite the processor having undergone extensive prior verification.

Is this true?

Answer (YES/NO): YES